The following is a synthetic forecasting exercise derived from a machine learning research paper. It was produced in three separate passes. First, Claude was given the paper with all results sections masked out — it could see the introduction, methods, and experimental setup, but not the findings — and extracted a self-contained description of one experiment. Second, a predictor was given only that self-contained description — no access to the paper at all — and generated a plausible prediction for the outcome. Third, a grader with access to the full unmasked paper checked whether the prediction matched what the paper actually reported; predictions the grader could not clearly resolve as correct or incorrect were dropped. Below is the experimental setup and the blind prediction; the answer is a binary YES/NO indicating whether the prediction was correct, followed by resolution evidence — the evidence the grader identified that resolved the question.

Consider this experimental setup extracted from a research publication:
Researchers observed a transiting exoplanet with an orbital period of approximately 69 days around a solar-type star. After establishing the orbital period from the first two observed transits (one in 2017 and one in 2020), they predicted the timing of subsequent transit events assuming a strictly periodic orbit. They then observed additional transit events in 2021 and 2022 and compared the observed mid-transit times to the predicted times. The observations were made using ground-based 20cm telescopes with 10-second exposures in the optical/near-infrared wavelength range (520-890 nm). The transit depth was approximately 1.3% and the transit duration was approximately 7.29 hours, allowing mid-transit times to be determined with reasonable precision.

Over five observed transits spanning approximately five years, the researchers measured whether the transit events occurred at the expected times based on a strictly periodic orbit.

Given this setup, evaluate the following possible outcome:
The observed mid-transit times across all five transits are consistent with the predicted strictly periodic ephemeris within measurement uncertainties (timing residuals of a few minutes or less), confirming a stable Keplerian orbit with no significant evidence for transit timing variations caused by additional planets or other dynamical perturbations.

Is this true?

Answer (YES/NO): NO